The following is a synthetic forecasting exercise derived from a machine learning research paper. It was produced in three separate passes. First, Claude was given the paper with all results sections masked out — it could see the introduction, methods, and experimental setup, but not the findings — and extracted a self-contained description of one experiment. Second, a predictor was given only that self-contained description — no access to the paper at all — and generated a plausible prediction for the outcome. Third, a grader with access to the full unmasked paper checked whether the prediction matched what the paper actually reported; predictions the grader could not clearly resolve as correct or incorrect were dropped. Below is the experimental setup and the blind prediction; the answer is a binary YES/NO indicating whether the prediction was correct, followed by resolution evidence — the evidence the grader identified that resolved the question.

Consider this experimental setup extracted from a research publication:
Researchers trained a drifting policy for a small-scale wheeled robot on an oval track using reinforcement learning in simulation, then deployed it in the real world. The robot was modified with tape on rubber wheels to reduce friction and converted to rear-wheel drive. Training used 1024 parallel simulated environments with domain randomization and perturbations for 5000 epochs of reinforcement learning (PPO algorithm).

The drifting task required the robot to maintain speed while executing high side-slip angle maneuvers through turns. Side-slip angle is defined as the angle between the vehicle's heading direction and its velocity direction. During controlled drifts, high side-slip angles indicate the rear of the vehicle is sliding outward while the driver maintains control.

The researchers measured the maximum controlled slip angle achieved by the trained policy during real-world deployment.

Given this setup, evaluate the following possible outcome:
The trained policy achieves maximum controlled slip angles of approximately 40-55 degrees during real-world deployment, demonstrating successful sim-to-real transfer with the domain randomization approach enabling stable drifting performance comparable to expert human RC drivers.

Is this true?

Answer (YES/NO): NO